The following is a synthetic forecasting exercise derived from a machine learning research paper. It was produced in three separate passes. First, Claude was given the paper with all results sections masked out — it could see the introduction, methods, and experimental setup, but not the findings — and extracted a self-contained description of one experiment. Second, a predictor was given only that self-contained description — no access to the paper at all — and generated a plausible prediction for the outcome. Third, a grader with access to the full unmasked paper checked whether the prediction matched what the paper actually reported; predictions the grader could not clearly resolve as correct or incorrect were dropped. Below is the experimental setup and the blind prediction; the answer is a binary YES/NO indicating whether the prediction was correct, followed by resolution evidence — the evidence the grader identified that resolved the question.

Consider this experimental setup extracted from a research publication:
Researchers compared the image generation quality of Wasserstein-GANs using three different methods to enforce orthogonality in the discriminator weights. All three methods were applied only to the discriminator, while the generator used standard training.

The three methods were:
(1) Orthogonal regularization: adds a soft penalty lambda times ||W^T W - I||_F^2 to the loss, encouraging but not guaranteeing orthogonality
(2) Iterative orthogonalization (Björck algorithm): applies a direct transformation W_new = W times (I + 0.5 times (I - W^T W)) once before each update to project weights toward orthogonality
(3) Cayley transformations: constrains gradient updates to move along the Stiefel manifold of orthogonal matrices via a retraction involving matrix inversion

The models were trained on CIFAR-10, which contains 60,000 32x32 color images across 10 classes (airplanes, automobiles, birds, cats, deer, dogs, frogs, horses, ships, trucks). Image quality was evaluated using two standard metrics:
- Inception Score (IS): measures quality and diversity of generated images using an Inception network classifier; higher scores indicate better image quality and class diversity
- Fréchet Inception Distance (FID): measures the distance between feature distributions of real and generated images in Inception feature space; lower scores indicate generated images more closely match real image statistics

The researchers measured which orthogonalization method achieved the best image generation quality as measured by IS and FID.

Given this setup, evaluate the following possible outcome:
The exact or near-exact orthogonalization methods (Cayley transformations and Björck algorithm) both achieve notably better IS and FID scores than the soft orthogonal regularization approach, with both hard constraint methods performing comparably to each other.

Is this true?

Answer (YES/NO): NO